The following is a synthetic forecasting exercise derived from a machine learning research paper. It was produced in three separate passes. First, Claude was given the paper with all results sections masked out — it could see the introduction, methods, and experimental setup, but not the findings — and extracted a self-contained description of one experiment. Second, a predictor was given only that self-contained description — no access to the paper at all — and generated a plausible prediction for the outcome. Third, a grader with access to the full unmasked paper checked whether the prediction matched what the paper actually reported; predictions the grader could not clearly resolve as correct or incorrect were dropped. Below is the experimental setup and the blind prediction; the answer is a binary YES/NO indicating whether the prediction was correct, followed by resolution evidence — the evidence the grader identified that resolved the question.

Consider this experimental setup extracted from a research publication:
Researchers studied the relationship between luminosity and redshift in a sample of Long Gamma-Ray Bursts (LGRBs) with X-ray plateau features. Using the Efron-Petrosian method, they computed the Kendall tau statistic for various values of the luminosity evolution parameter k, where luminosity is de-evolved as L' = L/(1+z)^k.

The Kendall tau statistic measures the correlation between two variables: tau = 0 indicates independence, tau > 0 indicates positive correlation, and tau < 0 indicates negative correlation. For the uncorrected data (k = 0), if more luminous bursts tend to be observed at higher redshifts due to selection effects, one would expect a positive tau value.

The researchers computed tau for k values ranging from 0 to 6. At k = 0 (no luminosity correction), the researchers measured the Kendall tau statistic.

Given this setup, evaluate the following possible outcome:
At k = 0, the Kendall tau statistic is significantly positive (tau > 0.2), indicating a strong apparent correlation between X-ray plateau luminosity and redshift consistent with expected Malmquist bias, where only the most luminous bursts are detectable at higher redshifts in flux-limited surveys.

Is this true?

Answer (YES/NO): YES